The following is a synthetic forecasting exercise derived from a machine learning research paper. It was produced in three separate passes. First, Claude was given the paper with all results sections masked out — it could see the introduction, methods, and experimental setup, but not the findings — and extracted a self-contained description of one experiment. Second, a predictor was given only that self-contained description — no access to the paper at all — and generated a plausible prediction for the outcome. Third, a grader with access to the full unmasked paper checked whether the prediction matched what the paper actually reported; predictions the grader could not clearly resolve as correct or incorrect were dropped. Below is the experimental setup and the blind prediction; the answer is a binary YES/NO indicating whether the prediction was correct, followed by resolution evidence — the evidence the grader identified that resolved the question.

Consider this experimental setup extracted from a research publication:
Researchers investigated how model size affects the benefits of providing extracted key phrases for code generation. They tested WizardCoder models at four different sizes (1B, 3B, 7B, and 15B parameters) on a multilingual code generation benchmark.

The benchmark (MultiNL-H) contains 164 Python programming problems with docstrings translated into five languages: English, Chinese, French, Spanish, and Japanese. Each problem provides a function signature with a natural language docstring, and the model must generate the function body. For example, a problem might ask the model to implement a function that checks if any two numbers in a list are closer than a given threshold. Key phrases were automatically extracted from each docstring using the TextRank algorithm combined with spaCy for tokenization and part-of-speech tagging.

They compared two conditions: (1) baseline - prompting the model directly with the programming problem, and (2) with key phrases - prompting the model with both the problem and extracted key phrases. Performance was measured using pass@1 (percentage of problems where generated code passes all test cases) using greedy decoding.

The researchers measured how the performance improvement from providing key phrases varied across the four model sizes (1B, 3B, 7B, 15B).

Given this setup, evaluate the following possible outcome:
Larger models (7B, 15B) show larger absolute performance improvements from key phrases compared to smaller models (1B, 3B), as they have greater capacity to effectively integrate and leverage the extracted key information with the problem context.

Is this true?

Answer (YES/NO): YES